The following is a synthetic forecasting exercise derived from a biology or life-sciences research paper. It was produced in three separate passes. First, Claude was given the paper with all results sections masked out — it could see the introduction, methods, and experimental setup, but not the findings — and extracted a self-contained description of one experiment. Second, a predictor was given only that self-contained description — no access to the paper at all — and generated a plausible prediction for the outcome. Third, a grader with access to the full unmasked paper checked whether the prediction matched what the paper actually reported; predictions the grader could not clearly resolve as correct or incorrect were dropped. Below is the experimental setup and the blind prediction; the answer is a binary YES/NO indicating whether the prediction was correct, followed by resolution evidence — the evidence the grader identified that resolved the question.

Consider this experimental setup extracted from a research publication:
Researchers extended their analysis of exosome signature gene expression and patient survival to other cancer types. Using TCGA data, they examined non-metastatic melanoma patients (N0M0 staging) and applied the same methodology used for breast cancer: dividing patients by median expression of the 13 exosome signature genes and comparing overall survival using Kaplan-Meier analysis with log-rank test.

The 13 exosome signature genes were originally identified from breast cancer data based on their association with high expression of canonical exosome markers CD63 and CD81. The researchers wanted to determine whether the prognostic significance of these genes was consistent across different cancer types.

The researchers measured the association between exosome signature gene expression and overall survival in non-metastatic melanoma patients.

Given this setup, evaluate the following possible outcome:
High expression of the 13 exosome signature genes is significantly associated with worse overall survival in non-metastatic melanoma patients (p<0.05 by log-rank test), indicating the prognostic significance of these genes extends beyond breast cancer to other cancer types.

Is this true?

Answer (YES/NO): NO